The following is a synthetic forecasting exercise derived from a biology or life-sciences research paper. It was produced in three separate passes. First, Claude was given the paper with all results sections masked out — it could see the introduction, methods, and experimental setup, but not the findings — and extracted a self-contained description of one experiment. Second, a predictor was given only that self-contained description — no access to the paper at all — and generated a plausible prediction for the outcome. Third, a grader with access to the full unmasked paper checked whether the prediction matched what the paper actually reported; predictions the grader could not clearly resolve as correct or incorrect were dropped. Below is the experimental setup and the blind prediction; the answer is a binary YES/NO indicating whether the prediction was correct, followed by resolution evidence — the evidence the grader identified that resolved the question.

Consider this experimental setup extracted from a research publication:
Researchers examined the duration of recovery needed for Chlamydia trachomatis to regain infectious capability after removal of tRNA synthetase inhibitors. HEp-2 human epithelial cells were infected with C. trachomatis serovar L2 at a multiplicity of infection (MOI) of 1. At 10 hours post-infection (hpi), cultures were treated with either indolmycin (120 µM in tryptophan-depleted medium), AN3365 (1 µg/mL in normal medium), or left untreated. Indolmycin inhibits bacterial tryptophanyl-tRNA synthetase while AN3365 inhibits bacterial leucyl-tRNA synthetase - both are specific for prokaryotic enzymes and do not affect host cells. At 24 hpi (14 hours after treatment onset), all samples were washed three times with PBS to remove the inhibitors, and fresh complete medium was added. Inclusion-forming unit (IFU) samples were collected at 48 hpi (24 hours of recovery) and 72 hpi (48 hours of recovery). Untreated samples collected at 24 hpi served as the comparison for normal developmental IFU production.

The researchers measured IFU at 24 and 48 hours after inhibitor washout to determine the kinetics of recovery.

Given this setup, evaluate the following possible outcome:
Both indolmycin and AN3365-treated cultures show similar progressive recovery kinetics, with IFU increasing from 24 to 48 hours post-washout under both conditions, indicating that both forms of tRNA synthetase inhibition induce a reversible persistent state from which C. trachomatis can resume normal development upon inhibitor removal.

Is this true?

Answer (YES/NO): YES